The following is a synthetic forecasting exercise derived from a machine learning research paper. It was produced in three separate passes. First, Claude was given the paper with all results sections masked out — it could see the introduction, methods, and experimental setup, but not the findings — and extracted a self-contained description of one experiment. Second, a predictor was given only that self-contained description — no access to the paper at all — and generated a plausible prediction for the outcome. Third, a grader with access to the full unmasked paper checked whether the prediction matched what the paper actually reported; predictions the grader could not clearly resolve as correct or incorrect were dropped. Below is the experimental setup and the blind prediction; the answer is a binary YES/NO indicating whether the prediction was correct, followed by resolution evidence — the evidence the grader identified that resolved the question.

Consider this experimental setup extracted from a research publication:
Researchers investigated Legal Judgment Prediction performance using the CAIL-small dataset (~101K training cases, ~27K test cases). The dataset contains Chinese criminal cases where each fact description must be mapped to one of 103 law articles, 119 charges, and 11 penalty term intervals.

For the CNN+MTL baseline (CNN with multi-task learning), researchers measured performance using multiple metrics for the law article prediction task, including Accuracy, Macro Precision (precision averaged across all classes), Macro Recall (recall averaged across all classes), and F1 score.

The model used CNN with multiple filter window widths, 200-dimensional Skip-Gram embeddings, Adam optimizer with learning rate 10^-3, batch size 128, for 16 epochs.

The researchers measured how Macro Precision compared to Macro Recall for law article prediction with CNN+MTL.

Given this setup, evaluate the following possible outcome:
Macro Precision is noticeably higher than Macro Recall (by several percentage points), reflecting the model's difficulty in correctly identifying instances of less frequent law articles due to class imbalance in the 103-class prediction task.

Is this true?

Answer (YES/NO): NO